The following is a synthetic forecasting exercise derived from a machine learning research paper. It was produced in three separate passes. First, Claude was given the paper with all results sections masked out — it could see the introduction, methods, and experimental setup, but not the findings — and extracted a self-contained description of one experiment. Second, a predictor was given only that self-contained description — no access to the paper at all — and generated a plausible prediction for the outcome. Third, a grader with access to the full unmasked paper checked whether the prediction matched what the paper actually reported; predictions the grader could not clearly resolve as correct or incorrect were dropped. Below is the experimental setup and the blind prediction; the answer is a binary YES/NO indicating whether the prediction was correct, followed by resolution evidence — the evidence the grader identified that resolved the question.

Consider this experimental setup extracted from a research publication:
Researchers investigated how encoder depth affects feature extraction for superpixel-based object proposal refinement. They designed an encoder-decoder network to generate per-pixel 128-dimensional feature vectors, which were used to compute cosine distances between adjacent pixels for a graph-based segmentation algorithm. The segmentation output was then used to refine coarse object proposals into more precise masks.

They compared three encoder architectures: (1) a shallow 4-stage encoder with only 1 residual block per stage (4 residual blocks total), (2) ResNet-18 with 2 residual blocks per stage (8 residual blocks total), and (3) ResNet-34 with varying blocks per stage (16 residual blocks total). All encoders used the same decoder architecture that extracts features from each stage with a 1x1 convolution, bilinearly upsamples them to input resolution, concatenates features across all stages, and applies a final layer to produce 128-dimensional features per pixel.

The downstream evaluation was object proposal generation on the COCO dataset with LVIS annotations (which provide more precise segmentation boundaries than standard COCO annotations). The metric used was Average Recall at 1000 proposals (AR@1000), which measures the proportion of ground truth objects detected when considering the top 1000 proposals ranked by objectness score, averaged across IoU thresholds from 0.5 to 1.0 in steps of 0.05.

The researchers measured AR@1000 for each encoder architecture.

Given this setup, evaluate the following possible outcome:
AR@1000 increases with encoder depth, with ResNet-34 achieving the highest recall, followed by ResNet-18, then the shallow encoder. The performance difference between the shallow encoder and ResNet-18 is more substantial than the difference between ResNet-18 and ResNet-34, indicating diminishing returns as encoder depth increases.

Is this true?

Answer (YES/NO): NO